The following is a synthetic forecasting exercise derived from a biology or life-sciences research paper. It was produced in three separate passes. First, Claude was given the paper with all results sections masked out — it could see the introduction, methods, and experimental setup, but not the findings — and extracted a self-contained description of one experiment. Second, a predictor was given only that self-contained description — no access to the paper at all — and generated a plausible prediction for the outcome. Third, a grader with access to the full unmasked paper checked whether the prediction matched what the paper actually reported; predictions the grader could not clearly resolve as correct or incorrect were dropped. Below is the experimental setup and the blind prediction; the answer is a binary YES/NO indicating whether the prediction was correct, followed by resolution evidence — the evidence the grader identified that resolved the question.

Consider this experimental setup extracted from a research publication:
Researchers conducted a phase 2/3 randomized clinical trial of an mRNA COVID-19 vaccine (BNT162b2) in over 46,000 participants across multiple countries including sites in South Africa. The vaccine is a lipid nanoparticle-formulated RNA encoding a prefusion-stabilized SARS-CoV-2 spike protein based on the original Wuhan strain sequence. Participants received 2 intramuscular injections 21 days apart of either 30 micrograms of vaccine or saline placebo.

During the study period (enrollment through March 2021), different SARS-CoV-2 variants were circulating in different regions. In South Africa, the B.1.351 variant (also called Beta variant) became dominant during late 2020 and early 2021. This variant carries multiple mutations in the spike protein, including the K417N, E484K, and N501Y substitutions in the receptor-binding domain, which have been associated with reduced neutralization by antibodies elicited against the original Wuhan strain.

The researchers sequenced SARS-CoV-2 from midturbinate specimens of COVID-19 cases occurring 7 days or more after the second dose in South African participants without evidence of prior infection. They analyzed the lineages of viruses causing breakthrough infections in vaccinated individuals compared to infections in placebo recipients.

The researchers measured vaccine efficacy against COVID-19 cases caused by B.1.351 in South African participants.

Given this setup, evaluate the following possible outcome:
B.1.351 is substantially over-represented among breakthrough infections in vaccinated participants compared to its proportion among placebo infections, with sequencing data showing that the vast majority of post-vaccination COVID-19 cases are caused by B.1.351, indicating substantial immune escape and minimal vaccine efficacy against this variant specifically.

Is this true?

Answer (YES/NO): NO